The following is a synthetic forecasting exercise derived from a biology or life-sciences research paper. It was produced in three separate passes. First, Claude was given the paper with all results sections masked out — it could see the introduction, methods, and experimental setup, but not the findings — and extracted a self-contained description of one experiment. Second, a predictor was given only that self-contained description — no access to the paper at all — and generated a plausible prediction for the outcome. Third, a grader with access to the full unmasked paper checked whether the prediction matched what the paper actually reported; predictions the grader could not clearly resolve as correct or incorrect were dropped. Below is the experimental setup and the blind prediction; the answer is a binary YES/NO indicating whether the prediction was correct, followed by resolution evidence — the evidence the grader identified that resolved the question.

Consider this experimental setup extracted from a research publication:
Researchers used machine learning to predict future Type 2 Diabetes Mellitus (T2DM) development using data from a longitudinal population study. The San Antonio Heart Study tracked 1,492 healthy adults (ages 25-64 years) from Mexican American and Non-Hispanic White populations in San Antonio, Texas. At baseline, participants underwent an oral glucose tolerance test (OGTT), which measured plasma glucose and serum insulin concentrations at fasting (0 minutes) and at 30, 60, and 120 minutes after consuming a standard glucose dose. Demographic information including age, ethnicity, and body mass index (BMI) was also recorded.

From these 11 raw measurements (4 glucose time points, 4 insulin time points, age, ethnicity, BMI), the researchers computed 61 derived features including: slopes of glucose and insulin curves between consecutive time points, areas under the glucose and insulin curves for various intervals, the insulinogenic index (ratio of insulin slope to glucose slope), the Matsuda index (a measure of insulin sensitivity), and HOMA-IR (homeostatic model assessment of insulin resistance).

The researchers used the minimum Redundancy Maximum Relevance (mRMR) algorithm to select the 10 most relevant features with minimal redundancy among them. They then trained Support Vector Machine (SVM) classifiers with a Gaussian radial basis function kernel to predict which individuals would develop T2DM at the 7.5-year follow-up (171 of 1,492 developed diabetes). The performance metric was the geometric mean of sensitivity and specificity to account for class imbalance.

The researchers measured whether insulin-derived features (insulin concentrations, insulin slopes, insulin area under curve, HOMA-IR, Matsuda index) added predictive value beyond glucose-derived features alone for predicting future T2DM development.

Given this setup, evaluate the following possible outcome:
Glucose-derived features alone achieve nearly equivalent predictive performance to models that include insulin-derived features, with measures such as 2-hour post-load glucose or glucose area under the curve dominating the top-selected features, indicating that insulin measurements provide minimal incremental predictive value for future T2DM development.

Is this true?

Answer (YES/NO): YES